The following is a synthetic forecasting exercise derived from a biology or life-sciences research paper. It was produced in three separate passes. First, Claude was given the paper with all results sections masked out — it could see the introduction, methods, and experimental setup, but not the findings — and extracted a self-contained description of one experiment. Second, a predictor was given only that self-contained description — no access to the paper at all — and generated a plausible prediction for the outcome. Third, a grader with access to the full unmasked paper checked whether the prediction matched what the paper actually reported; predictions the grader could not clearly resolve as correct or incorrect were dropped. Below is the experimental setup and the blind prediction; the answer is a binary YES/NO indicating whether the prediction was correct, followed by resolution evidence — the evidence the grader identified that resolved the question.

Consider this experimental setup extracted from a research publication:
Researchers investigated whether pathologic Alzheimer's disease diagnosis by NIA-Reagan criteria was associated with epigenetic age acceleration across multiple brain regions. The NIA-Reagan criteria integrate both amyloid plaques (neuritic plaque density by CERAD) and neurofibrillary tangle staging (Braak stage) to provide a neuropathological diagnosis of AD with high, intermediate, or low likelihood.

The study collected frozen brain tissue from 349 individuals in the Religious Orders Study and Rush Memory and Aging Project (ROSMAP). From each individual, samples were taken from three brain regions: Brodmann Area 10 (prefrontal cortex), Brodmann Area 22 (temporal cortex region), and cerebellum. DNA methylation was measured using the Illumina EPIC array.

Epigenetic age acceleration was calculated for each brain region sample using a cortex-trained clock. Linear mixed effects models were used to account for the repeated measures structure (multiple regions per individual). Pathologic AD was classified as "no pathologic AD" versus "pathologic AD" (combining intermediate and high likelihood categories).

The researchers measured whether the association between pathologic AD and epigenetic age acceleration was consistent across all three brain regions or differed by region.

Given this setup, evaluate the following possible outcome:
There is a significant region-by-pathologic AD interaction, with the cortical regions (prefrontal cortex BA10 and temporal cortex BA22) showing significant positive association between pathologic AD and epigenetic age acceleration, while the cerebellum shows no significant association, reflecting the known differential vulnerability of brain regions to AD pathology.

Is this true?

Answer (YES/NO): NO